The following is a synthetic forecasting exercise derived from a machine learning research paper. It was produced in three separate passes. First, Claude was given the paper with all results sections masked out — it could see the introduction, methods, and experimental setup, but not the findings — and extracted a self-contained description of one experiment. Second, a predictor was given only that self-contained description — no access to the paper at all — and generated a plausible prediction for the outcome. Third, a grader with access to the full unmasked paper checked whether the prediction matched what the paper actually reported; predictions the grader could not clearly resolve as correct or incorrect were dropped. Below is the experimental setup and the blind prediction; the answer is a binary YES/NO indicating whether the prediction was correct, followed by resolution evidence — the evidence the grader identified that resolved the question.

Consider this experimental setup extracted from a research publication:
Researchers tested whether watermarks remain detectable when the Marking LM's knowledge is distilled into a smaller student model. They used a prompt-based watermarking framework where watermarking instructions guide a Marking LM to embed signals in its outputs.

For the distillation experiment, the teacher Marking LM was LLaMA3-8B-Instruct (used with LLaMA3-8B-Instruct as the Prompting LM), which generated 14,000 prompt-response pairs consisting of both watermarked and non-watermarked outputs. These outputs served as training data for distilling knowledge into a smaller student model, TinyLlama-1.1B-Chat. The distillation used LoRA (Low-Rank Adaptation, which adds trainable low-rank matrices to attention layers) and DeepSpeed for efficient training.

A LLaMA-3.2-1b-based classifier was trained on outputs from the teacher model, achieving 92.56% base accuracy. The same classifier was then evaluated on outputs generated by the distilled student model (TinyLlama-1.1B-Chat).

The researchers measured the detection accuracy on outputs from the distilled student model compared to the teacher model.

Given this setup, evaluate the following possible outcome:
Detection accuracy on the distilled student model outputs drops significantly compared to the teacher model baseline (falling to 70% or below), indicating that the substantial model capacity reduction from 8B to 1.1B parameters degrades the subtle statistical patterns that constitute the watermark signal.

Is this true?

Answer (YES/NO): NO